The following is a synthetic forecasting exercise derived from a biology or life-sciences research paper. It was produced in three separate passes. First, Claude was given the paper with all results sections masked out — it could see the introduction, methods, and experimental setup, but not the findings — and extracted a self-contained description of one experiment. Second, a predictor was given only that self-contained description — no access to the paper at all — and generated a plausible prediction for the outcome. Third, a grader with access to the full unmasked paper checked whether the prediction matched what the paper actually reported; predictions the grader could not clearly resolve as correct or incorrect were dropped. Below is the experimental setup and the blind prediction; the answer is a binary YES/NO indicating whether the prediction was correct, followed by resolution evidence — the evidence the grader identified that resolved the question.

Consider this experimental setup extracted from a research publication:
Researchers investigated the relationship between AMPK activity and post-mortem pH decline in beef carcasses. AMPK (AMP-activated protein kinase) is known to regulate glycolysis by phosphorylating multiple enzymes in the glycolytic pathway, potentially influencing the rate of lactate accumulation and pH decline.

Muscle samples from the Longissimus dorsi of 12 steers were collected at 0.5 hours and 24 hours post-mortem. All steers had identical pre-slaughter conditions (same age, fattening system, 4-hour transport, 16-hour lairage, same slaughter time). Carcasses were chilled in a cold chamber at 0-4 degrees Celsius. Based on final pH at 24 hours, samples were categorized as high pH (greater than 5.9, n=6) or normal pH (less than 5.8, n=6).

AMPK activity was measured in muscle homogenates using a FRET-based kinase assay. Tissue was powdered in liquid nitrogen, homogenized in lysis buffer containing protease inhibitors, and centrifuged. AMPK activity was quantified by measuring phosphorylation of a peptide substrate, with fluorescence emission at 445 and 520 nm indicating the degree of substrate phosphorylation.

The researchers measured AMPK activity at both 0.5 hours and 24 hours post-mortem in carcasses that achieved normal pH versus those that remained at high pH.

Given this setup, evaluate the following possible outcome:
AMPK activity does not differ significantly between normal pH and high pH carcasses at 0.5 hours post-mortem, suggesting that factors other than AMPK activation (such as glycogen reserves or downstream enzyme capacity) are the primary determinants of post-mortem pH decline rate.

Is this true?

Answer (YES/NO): NO